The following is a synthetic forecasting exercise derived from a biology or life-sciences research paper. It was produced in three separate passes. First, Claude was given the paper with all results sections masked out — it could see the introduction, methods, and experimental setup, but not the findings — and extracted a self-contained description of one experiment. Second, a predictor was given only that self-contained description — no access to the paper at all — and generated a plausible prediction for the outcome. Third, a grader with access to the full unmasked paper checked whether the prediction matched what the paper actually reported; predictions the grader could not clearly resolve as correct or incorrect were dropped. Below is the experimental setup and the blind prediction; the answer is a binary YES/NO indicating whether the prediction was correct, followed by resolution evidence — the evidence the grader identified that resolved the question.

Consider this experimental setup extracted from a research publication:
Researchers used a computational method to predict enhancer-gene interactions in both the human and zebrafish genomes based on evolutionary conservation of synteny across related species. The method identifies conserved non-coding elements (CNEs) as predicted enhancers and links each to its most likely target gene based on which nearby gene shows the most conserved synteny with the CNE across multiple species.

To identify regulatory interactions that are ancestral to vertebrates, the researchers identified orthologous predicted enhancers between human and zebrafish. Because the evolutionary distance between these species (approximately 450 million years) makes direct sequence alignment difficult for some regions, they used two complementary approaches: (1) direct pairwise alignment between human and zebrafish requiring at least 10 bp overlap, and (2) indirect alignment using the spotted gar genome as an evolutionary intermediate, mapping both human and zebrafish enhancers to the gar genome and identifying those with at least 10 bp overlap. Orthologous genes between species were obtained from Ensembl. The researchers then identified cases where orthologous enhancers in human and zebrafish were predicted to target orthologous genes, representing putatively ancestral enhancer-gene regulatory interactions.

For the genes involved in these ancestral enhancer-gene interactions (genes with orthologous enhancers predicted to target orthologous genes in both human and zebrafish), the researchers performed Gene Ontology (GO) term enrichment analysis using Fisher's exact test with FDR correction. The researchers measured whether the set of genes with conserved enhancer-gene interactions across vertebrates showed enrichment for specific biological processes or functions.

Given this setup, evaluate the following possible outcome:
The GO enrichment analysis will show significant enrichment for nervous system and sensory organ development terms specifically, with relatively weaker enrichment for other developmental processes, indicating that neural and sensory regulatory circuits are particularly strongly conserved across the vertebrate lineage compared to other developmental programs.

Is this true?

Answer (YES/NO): NO